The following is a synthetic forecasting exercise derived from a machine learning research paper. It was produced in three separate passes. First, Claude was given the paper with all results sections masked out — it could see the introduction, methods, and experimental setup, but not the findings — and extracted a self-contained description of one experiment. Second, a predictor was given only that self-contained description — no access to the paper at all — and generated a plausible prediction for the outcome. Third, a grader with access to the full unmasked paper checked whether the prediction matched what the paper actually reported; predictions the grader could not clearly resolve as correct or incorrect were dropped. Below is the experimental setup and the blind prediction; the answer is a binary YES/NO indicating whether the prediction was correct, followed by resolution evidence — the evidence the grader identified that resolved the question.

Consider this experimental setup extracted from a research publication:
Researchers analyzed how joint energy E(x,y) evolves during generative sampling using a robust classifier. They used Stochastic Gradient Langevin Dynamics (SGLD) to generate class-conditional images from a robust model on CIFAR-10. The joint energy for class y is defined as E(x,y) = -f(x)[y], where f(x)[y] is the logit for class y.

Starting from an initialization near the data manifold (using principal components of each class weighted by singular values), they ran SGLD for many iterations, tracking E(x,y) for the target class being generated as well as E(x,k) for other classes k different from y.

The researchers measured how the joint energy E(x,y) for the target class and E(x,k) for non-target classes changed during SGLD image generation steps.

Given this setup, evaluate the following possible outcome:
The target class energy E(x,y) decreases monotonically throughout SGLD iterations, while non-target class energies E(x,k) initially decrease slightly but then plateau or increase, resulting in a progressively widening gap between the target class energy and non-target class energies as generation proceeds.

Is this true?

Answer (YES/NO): NO